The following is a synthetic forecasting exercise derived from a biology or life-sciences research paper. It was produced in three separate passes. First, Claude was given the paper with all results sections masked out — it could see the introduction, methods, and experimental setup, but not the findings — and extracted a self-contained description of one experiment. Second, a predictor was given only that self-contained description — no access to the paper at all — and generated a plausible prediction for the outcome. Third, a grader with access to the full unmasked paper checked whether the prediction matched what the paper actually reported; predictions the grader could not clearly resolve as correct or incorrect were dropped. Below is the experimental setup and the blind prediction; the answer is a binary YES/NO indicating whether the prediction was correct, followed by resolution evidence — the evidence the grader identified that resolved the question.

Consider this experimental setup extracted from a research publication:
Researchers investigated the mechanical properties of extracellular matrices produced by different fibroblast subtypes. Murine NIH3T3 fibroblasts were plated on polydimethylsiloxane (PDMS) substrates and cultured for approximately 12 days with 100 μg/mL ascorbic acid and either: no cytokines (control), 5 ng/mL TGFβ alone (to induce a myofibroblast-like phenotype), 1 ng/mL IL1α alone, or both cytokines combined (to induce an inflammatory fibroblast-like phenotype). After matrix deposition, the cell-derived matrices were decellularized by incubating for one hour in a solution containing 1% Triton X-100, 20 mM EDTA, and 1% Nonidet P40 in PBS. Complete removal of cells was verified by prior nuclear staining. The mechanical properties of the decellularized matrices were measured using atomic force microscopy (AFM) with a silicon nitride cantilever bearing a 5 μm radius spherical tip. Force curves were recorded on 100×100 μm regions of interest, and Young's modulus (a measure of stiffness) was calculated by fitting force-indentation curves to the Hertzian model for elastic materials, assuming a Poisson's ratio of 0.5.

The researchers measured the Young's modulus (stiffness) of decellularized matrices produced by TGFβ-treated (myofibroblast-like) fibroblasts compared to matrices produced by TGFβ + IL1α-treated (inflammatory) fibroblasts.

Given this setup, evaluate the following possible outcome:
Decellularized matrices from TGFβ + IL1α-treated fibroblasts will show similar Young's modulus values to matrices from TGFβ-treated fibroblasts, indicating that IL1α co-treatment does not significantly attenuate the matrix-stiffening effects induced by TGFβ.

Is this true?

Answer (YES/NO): YES